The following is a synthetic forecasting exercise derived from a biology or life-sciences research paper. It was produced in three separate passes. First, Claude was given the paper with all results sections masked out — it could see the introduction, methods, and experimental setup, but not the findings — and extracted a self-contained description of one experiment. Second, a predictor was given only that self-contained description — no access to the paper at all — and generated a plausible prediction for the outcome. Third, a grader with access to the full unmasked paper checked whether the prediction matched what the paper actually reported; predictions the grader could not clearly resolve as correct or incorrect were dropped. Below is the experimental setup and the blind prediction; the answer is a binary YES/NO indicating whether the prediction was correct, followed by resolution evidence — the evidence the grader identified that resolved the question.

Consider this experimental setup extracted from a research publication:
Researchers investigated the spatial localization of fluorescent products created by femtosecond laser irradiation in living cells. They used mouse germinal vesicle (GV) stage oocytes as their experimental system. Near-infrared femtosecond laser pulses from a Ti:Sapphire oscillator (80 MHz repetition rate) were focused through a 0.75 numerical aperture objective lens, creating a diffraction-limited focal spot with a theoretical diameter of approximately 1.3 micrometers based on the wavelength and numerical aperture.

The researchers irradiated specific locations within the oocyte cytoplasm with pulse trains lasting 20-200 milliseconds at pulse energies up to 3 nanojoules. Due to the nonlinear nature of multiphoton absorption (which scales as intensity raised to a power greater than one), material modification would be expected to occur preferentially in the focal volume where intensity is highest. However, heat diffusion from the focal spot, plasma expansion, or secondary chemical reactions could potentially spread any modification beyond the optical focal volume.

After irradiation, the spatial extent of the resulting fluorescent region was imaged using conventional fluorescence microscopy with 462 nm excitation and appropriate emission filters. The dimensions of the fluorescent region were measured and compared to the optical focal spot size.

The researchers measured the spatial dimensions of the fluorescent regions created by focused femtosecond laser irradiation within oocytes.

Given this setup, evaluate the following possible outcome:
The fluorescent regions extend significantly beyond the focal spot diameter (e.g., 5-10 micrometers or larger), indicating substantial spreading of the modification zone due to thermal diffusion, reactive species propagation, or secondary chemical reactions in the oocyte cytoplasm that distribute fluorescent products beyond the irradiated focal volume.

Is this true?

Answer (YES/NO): NO